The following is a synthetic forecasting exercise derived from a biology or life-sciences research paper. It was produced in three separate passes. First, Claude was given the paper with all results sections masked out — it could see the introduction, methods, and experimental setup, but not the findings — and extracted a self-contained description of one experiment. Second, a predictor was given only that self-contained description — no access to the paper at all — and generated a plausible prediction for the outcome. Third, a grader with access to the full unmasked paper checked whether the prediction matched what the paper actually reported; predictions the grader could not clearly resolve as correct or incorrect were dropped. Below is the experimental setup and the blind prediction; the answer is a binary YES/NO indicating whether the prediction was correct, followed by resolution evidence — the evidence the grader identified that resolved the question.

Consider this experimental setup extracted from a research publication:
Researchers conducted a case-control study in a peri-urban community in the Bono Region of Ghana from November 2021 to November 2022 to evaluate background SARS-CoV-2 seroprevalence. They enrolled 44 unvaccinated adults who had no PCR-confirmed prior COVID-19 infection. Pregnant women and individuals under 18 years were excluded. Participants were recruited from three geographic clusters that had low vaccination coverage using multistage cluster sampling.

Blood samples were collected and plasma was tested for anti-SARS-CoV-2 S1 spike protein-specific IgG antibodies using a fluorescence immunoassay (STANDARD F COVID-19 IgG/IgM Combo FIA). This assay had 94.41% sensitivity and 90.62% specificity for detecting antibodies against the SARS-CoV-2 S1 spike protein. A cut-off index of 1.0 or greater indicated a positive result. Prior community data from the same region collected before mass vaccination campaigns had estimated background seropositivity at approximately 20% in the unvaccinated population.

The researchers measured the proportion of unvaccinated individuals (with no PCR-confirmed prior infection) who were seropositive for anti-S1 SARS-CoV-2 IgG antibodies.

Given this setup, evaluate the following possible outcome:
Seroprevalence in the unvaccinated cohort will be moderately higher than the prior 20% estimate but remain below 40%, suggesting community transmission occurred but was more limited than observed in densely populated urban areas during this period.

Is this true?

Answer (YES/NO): NO